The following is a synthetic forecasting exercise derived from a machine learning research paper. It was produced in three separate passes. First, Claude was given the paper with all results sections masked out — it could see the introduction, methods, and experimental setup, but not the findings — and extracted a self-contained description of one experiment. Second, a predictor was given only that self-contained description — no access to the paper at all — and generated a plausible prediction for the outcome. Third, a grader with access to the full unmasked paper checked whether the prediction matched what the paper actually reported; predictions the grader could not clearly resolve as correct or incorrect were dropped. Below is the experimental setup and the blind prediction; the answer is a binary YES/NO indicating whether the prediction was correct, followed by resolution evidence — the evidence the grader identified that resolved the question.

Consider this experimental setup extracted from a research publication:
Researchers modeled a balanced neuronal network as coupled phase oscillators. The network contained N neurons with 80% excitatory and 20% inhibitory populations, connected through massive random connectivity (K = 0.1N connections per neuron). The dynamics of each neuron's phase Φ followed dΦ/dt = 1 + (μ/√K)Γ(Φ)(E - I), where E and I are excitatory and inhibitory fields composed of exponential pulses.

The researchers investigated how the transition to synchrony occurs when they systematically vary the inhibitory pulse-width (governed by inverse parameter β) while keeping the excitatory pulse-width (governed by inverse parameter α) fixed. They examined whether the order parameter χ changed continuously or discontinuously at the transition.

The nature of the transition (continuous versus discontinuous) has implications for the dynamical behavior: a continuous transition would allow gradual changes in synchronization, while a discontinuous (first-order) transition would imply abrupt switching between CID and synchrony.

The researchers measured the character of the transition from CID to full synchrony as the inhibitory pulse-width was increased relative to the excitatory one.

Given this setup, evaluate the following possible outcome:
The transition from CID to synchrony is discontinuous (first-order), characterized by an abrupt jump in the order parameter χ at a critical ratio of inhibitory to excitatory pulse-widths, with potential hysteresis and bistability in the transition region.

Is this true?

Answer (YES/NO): YES